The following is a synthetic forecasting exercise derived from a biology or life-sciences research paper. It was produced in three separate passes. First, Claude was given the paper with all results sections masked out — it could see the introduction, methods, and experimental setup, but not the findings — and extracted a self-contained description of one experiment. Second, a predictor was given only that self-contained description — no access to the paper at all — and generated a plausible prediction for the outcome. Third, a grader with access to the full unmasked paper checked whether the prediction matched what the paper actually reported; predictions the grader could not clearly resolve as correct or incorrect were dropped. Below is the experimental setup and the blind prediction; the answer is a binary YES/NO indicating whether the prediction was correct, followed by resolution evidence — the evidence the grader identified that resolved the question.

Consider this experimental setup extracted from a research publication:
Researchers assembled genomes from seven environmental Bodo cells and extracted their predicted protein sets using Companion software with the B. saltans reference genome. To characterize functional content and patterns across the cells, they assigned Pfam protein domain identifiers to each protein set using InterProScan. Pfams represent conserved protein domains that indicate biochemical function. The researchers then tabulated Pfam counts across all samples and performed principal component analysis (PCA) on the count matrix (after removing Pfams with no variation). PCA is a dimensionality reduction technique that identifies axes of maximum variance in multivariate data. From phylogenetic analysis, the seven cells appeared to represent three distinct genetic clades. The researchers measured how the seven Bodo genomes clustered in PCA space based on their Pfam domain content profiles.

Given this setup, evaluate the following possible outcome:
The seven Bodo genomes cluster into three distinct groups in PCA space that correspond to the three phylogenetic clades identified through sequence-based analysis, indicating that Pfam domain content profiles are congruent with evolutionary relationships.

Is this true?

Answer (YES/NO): YES